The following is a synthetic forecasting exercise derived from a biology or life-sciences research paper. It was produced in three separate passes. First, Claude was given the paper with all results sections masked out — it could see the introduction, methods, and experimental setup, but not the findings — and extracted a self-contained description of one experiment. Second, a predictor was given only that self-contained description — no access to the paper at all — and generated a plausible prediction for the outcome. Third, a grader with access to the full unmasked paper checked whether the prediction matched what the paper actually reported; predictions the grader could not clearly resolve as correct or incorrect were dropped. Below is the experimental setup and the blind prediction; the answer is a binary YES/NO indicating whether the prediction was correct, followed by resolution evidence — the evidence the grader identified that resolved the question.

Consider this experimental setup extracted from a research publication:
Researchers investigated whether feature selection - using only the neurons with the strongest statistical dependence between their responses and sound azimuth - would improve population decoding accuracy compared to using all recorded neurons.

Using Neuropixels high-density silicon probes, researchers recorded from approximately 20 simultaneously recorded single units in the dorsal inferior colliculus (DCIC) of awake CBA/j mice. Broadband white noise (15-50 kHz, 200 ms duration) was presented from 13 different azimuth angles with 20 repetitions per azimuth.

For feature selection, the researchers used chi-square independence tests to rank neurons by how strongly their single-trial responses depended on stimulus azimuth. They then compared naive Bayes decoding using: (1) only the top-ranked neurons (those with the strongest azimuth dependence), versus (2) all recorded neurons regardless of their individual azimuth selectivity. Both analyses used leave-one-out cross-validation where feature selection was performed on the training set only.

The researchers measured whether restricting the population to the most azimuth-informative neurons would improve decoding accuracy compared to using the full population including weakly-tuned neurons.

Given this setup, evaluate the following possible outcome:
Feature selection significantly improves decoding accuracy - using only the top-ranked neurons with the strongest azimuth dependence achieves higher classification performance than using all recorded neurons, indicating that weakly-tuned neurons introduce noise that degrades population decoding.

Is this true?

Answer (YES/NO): NO